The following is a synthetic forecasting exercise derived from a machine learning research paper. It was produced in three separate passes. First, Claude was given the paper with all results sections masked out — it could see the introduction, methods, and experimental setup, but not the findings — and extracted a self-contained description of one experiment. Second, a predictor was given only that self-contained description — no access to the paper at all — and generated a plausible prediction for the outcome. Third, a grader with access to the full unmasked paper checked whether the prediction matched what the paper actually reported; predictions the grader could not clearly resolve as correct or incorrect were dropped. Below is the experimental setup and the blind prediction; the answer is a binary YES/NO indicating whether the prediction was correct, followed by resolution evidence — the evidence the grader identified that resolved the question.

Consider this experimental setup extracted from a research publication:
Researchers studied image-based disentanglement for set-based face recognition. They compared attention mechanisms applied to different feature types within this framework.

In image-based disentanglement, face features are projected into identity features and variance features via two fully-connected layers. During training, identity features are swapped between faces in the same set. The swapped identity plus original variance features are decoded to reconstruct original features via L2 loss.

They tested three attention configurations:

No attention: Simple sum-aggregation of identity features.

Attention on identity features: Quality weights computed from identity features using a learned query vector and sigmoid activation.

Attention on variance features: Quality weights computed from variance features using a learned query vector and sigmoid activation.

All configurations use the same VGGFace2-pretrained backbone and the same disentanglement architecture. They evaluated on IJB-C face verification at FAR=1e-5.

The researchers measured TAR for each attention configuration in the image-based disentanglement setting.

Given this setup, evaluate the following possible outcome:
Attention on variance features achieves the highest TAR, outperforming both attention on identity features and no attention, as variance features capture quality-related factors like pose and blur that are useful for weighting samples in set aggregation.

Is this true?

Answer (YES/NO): YES